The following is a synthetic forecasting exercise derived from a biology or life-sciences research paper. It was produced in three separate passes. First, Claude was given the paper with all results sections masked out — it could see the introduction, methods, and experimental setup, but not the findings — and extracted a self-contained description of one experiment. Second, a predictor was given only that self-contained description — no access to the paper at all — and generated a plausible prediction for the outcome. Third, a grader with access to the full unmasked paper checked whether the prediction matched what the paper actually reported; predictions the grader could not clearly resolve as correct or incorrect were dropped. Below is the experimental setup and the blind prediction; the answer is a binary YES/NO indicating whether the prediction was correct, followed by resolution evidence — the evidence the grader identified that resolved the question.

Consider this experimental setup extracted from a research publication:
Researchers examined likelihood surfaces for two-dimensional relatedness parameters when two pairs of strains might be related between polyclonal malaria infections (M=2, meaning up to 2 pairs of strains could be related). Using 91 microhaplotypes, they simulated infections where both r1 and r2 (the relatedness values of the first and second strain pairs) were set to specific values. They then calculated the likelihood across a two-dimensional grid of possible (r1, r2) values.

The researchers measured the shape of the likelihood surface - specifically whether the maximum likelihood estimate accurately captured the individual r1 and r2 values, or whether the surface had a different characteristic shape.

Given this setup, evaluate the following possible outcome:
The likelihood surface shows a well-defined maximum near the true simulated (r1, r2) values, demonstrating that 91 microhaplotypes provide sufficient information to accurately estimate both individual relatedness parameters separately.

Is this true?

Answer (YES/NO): NO